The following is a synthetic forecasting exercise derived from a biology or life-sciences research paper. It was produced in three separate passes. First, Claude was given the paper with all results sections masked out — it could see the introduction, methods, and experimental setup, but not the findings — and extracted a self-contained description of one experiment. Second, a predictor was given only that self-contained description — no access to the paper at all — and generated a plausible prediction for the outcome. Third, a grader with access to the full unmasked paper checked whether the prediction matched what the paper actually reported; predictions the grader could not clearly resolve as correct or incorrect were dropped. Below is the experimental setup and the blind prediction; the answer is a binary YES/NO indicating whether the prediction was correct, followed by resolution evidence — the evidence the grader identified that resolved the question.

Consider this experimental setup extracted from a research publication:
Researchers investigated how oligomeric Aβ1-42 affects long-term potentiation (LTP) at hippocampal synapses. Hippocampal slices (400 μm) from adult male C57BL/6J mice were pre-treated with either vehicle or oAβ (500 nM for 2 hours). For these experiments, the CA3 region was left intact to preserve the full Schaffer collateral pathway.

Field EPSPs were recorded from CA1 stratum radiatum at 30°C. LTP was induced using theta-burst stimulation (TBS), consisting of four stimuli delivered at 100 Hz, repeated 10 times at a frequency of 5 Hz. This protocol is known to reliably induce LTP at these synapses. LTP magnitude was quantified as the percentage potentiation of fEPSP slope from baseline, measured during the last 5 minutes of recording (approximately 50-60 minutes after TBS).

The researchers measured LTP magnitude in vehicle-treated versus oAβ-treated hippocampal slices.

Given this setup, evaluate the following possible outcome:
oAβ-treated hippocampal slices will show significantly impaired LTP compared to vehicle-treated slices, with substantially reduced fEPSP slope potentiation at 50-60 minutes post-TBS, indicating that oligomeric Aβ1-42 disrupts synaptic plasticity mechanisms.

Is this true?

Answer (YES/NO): YES